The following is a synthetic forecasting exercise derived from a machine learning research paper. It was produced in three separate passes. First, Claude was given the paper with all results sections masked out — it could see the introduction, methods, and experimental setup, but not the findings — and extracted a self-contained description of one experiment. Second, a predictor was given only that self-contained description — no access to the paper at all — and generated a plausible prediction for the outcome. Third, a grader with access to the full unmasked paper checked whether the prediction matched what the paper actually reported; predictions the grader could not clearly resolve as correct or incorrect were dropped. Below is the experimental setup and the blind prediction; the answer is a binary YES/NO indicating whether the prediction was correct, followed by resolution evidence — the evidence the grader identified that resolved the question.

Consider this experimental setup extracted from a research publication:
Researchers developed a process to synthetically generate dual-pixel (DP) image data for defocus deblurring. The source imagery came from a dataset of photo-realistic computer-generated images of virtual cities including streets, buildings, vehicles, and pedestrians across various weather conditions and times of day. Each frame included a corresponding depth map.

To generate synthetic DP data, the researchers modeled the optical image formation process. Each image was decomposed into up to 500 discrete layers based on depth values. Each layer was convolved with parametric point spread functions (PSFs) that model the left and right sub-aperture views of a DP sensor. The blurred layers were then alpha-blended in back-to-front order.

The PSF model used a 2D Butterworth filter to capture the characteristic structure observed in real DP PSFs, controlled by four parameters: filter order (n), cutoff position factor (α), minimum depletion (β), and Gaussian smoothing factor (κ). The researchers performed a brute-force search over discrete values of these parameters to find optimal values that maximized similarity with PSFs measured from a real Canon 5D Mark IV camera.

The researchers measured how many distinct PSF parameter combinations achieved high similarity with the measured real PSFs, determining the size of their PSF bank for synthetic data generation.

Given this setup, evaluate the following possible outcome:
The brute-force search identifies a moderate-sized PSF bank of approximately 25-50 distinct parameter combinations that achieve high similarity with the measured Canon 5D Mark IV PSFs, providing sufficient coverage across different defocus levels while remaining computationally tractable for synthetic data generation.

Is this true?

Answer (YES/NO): YES